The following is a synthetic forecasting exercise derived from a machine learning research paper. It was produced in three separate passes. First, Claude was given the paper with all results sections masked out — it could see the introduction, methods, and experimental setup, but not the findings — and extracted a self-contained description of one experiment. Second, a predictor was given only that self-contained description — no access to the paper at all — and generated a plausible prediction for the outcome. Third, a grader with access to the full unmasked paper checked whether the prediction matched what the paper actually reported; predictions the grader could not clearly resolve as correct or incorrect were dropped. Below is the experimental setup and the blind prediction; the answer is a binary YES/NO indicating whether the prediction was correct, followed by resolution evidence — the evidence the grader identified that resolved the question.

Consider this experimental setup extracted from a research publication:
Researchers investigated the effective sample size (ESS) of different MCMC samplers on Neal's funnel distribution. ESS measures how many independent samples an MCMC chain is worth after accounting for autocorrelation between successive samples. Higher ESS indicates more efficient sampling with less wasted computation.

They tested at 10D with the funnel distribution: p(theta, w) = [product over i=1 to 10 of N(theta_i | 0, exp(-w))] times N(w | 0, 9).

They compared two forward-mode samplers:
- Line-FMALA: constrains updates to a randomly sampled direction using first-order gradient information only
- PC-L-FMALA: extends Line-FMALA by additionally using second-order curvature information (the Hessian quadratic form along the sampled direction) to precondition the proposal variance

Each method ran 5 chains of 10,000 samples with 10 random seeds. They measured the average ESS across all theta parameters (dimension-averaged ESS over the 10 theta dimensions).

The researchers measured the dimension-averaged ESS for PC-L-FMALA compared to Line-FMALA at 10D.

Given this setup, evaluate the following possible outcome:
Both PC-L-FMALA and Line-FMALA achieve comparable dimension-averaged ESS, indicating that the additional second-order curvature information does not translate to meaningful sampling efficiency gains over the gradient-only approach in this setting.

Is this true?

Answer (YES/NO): NO